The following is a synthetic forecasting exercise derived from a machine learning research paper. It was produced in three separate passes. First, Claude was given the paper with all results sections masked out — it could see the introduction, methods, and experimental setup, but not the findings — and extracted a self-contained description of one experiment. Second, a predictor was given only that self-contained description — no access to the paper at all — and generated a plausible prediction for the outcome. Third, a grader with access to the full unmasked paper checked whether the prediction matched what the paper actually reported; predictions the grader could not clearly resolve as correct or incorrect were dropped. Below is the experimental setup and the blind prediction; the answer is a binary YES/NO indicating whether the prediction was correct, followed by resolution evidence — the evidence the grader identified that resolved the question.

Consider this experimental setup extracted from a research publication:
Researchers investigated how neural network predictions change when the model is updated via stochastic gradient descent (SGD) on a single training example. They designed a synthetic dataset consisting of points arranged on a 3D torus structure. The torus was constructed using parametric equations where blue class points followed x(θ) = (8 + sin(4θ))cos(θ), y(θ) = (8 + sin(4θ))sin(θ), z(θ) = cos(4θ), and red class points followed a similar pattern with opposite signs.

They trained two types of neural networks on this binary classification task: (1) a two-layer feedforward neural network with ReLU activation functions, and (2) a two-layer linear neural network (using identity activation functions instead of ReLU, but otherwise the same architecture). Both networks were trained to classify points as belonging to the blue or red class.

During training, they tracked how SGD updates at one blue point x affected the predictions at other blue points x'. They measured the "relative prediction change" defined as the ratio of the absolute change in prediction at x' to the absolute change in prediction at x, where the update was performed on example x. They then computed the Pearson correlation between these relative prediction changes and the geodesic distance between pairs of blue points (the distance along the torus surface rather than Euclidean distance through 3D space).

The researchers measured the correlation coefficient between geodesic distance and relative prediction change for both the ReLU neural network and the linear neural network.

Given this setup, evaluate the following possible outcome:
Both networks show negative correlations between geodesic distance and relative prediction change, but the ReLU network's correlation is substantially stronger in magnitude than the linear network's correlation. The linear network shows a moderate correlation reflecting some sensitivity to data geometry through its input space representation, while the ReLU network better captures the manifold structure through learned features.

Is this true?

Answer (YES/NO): YES